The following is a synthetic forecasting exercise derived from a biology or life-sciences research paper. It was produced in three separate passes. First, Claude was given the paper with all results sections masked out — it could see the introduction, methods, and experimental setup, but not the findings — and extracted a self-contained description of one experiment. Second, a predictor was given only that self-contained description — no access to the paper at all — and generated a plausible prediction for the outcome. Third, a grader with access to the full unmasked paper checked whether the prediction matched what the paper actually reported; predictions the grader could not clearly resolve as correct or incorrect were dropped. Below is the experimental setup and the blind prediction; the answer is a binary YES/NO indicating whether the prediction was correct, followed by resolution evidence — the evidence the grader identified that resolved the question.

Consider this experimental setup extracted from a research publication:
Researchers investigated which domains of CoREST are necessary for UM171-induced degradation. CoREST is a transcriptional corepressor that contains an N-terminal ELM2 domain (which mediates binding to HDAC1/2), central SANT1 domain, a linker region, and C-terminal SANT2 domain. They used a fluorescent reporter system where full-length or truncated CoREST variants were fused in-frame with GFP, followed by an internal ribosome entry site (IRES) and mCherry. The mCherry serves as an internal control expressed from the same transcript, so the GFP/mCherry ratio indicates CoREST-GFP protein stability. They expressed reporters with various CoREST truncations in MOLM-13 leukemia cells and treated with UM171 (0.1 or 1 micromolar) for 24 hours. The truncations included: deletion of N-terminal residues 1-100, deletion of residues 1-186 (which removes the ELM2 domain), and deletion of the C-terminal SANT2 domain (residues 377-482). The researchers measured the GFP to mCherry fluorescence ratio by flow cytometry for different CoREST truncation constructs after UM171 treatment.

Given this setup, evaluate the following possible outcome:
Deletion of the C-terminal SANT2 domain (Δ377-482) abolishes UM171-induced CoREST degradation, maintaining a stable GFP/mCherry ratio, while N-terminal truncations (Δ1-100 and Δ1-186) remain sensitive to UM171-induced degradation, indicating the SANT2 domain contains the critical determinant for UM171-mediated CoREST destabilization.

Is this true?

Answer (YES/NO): NO